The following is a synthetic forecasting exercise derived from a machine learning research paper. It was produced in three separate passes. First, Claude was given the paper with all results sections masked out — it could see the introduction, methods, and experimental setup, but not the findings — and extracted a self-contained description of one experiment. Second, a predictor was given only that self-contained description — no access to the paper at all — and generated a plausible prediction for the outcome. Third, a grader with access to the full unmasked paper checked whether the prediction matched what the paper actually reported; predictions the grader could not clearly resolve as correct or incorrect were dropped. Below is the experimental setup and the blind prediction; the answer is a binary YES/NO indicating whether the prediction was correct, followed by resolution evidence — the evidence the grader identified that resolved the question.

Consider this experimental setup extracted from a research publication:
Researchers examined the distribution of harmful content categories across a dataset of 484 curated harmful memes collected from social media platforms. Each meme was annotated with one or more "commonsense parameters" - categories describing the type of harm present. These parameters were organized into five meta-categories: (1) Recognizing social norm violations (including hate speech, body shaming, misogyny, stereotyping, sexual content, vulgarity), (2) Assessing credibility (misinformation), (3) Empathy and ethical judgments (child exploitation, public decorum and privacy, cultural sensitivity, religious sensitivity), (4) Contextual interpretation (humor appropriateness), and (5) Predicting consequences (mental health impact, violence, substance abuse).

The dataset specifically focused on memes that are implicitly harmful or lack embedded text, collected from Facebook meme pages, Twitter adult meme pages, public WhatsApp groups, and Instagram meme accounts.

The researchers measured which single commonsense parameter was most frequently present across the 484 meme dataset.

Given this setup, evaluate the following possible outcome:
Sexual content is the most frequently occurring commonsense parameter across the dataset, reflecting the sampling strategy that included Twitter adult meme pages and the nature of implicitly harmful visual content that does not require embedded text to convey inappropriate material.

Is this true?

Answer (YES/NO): NO